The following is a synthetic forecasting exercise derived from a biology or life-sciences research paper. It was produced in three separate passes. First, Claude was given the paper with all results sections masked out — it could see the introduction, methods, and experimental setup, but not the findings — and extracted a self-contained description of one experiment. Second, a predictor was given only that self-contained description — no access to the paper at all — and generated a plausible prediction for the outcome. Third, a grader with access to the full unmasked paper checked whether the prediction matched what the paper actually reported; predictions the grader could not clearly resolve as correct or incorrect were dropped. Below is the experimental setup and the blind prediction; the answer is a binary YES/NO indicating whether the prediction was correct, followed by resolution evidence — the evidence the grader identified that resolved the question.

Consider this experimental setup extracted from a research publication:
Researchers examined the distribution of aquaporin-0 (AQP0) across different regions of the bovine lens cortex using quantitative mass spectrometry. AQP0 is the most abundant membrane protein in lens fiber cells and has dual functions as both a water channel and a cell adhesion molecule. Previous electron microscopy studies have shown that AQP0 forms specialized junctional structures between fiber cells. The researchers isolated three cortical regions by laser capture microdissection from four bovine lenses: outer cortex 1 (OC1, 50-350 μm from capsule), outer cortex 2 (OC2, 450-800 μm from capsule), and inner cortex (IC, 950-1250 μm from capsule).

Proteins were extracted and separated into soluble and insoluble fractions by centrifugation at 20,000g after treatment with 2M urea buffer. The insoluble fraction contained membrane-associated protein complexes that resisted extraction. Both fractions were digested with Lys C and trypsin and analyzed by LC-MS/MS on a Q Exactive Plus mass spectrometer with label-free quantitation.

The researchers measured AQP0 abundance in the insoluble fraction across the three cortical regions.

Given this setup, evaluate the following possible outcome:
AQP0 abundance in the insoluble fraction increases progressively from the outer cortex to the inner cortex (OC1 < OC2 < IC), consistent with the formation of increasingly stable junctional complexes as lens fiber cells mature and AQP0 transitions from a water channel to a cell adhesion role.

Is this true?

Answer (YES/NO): YES